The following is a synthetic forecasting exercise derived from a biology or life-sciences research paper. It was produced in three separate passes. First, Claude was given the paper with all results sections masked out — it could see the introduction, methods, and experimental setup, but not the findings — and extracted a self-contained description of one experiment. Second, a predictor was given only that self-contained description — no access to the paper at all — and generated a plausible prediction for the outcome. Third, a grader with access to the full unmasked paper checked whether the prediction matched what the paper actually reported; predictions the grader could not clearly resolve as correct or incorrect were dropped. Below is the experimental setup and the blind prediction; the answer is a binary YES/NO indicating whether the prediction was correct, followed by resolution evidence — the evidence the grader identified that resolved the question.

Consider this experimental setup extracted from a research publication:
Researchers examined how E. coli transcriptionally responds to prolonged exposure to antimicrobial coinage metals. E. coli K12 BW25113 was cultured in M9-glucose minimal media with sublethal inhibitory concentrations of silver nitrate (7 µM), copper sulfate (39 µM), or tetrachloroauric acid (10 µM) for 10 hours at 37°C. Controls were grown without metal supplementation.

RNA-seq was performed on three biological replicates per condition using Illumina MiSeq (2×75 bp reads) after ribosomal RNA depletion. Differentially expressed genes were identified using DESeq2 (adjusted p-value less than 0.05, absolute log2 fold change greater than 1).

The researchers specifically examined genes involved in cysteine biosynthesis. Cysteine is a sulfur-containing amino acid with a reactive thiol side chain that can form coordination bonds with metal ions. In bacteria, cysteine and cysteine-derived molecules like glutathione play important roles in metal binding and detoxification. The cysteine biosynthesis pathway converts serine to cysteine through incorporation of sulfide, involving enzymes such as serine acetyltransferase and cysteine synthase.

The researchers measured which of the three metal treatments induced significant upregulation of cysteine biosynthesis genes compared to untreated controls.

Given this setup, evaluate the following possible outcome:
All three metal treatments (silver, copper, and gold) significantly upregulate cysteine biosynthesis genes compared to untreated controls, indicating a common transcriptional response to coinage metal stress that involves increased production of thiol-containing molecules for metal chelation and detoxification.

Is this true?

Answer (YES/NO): NO